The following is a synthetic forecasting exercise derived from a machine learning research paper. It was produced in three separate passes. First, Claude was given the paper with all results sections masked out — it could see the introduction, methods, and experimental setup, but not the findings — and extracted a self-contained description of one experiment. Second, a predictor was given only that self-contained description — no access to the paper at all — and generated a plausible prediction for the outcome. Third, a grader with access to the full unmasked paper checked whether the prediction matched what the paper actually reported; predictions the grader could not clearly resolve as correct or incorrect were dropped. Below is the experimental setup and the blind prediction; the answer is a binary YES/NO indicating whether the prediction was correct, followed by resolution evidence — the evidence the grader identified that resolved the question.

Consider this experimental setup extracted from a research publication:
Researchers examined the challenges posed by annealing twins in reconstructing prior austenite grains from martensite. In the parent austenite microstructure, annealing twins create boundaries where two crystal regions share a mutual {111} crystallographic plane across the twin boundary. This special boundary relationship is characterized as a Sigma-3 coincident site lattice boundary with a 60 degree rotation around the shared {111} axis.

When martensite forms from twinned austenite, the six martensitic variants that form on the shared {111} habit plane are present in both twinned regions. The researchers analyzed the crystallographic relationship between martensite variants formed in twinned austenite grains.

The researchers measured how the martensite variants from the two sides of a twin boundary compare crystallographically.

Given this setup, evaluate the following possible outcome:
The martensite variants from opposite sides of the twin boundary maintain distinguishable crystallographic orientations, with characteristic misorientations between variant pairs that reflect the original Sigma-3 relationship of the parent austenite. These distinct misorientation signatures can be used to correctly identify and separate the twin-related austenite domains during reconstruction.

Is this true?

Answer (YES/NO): NO